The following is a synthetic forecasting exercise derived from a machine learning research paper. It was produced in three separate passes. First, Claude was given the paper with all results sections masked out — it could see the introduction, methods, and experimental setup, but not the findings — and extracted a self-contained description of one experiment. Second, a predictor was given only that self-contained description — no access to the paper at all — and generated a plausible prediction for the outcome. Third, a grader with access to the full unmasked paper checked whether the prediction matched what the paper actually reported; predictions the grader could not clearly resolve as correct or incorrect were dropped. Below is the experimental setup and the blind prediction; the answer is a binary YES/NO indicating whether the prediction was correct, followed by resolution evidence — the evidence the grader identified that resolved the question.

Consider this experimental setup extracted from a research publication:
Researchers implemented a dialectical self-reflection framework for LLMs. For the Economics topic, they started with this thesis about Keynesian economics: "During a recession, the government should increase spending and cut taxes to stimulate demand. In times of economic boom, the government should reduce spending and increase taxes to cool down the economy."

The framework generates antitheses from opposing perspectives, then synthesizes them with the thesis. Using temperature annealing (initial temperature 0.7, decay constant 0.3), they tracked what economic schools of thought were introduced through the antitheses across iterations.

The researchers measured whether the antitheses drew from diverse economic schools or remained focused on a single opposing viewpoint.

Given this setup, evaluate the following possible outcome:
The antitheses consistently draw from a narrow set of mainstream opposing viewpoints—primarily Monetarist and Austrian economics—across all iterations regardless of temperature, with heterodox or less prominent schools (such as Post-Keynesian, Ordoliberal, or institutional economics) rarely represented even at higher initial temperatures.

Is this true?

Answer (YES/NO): NO